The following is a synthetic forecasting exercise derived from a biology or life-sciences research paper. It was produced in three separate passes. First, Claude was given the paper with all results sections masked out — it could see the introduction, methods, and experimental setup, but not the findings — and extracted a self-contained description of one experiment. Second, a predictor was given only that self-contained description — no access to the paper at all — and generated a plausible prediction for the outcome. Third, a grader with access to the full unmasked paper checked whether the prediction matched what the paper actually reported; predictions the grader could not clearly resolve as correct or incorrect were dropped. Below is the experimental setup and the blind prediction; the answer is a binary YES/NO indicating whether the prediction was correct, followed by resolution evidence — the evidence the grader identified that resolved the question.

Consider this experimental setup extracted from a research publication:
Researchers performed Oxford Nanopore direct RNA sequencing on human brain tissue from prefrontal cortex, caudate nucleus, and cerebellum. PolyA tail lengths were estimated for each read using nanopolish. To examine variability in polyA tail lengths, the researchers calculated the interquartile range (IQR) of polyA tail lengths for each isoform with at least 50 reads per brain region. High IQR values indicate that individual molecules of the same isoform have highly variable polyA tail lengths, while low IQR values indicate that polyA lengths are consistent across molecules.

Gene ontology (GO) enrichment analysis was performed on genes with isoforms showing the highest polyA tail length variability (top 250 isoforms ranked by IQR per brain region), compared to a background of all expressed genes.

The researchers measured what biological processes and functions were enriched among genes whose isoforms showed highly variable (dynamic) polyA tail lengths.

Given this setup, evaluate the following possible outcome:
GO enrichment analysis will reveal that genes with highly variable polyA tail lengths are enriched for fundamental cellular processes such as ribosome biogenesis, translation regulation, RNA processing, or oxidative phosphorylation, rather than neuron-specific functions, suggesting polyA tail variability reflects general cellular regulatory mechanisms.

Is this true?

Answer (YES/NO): YES